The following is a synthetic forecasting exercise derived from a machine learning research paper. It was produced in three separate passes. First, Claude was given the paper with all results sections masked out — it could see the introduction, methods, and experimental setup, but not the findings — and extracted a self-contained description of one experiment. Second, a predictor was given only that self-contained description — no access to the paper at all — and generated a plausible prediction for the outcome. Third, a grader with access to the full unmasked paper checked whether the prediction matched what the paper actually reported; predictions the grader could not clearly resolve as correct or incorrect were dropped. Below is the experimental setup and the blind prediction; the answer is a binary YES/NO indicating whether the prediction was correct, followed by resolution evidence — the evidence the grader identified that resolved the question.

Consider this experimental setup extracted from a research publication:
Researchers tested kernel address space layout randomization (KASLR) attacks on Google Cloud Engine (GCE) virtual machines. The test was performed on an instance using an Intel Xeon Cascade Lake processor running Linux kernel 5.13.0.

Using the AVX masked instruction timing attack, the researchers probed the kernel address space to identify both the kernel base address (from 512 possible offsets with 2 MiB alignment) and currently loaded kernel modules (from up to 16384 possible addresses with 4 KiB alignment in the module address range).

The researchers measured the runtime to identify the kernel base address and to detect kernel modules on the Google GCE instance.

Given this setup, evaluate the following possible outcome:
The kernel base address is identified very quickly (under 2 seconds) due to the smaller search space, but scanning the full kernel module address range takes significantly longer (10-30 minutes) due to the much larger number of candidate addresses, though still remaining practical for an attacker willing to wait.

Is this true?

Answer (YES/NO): NO